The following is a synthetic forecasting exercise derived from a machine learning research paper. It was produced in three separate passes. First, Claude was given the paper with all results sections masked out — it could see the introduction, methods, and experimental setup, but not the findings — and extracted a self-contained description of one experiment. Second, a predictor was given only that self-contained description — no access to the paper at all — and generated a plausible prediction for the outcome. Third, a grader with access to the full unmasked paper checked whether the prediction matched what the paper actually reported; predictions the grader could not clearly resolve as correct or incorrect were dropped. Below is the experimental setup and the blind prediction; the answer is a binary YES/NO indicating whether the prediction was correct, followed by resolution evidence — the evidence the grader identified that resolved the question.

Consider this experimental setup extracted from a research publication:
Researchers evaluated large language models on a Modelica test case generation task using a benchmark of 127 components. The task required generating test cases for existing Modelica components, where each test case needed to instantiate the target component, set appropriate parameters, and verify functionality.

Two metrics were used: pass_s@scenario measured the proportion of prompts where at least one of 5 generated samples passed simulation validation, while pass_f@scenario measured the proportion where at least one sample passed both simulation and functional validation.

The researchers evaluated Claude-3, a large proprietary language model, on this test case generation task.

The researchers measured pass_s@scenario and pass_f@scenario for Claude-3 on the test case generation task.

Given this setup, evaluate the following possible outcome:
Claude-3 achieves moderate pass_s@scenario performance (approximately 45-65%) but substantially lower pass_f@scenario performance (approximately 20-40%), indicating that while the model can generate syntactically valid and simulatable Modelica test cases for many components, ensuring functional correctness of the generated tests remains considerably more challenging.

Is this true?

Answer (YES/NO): NO